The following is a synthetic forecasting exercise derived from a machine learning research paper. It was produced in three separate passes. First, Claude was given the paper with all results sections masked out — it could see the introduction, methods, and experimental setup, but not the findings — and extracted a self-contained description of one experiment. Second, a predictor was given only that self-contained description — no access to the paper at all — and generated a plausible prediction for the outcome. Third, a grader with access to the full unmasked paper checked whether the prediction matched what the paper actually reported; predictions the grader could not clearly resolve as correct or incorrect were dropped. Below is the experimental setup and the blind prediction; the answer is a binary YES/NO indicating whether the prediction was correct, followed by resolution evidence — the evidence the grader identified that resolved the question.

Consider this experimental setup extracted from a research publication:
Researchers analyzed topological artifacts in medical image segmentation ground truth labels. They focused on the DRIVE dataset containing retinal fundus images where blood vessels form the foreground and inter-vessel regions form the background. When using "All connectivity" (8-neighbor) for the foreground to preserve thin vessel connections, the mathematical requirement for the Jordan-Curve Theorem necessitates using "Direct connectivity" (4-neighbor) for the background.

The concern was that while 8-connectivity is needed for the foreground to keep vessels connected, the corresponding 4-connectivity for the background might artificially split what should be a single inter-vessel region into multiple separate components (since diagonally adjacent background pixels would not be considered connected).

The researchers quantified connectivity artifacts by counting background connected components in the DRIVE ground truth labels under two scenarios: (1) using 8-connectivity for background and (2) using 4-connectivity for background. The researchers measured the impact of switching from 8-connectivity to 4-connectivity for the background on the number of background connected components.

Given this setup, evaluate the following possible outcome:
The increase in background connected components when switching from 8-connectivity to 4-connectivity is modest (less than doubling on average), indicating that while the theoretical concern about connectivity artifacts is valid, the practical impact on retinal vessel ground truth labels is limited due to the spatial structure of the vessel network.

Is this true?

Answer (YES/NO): NO